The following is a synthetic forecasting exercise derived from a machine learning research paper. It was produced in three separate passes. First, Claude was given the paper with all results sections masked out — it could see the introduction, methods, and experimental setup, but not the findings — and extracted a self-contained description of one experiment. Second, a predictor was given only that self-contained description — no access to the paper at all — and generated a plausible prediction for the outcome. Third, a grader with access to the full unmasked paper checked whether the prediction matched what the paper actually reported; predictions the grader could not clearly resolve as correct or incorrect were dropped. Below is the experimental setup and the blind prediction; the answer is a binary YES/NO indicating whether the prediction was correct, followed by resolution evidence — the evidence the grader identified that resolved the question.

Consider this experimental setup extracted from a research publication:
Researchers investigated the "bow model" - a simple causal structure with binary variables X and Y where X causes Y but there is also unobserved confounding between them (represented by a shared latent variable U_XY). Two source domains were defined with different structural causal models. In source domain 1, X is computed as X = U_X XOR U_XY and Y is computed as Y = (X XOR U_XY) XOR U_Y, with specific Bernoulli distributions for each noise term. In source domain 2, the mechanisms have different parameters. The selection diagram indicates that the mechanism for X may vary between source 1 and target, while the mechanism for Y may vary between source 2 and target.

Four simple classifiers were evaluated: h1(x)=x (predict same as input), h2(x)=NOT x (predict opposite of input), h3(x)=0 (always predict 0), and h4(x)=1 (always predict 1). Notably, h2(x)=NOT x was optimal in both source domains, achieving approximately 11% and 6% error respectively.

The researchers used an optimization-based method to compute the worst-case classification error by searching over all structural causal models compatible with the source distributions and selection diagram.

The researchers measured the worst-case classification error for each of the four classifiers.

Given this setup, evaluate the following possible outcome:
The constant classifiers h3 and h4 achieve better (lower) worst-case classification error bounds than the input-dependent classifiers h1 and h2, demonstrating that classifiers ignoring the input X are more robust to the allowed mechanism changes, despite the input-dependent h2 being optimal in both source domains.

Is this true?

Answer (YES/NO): NO